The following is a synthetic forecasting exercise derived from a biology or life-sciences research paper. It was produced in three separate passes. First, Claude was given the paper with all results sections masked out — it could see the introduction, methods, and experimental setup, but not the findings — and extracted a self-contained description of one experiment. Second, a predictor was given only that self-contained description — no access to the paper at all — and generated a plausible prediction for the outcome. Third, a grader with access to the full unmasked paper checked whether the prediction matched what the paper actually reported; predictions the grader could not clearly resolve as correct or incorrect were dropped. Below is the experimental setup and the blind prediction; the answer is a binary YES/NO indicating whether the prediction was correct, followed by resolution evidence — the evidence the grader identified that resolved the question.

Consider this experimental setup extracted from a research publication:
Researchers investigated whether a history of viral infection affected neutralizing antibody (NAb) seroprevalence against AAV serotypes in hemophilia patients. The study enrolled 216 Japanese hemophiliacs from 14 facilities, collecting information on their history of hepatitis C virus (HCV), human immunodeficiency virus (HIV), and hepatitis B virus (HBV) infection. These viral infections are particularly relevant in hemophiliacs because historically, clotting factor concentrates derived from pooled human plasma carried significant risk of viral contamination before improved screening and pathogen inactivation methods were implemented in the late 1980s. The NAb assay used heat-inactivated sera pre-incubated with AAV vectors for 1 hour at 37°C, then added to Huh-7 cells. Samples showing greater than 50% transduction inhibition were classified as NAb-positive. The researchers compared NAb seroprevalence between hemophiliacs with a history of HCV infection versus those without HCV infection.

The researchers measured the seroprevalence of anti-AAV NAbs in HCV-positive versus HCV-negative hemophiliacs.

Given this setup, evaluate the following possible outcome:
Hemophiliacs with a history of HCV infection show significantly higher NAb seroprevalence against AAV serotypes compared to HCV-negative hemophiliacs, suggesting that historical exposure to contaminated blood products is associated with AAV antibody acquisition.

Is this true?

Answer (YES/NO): NO